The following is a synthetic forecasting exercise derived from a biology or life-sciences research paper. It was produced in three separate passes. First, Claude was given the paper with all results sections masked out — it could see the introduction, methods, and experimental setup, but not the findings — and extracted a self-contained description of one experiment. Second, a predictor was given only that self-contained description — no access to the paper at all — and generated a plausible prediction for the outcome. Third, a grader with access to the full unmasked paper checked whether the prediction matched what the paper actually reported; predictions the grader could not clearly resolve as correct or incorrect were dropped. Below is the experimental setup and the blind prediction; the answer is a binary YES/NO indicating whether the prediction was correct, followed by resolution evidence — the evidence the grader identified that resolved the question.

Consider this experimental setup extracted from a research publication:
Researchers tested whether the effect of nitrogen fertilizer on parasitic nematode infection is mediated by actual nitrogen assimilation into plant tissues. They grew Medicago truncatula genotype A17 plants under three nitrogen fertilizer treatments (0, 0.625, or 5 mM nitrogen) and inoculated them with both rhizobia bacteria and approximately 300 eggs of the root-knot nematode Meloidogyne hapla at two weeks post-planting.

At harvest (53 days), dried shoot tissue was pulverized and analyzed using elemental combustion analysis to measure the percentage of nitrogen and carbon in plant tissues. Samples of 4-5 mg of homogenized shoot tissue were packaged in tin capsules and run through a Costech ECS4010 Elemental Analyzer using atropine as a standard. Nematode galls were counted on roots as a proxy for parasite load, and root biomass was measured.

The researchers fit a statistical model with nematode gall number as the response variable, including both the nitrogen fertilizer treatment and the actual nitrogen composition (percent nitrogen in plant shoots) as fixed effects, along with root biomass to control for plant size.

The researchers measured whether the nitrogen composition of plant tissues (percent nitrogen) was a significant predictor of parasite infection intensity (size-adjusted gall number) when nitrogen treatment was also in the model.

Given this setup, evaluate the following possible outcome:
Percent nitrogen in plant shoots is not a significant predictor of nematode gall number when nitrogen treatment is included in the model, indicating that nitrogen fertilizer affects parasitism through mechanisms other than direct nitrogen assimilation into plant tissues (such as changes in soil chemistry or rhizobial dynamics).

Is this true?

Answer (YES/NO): NO